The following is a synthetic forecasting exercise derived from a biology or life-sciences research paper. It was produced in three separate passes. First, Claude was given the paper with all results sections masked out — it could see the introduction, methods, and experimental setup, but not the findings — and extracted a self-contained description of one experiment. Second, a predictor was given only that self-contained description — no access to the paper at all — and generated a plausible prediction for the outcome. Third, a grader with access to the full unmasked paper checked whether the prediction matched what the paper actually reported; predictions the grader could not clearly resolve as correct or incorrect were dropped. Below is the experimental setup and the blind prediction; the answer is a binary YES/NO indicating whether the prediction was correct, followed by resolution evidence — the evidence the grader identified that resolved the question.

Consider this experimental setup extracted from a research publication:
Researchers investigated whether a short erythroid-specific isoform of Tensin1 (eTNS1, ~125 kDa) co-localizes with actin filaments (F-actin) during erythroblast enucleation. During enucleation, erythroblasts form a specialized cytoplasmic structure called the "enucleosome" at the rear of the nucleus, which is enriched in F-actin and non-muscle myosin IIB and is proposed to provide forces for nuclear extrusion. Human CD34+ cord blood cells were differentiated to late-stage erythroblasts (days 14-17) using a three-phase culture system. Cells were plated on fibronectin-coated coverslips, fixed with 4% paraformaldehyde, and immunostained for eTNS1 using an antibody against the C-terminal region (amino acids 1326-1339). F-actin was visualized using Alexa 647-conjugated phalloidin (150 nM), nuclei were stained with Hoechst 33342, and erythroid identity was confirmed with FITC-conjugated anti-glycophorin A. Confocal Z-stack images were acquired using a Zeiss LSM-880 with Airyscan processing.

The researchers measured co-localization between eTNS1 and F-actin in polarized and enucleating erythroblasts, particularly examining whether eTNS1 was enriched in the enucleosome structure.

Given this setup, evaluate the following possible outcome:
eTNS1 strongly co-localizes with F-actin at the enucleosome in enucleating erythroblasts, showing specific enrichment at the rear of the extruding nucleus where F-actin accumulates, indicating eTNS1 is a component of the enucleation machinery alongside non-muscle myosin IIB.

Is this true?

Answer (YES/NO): NO